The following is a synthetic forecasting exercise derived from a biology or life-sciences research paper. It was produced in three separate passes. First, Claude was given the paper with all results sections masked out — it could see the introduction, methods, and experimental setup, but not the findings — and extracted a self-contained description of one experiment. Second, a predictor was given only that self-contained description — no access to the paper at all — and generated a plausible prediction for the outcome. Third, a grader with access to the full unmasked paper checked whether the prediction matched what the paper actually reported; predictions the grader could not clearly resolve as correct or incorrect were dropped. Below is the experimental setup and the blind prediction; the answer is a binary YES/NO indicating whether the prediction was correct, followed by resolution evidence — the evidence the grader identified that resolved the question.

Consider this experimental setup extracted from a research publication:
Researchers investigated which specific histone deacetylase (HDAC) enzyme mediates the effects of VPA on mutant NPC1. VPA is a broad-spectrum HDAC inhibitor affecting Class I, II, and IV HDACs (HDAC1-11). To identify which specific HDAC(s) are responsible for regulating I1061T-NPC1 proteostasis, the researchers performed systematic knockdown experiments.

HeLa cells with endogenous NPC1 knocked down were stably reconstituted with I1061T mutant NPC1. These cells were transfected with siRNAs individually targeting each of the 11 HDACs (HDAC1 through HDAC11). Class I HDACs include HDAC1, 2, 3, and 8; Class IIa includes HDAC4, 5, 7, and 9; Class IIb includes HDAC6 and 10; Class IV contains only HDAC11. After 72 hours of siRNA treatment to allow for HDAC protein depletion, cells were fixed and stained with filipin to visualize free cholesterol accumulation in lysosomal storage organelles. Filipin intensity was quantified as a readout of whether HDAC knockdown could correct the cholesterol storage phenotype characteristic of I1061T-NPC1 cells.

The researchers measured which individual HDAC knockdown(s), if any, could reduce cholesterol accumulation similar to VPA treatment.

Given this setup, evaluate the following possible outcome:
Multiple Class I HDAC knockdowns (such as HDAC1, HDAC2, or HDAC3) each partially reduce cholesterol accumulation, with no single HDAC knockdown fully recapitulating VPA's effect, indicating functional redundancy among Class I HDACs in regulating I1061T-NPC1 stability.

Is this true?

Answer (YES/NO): NO